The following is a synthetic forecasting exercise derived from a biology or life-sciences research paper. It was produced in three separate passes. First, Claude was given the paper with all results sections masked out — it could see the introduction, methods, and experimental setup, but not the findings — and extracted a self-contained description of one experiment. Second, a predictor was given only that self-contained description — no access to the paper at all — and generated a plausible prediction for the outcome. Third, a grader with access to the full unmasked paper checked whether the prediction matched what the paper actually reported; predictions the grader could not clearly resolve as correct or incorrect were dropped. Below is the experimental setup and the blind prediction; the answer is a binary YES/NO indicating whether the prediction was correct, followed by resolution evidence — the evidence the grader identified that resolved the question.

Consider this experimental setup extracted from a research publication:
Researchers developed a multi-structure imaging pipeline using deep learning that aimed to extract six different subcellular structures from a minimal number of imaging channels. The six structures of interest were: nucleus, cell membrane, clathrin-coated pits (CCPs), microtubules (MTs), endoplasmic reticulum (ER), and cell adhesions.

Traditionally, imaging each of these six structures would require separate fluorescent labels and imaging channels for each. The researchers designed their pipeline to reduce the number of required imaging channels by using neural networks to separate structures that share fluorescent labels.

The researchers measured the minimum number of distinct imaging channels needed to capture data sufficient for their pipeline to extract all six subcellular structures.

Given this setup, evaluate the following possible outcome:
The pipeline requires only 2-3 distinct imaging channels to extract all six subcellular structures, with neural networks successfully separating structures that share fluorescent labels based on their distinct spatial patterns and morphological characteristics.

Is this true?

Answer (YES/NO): YES